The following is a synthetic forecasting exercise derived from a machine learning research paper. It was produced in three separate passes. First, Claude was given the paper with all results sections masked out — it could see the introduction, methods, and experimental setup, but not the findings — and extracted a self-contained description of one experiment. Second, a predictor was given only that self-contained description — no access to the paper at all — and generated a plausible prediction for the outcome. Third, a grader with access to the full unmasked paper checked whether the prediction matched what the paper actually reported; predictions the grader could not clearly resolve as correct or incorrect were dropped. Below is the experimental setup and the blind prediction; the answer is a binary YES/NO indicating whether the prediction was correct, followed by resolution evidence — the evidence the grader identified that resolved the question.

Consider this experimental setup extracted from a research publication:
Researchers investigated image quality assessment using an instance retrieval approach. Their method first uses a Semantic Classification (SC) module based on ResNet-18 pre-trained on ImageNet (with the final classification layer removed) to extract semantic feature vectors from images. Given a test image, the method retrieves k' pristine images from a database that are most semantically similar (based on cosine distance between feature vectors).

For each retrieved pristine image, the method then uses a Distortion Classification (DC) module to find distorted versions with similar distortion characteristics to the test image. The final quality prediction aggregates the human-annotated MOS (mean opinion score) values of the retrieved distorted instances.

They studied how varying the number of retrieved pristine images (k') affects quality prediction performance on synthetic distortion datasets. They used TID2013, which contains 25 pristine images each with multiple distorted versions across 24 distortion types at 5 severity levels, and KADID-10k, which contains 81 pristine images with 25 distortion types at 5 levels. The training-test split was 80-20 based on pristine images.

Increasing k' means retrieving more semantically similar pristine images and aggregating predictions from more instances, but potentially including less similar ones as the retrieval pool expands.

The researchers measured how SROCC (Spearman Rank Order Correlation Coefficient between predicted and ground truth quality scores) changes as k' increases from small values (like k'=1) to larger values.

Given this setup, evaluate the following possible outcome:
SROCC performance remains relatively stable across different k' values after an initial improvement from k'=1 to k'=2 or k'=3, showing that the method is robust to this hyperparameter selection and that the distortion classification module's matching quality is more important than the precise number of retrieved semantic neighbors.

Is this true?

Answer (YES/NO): NO